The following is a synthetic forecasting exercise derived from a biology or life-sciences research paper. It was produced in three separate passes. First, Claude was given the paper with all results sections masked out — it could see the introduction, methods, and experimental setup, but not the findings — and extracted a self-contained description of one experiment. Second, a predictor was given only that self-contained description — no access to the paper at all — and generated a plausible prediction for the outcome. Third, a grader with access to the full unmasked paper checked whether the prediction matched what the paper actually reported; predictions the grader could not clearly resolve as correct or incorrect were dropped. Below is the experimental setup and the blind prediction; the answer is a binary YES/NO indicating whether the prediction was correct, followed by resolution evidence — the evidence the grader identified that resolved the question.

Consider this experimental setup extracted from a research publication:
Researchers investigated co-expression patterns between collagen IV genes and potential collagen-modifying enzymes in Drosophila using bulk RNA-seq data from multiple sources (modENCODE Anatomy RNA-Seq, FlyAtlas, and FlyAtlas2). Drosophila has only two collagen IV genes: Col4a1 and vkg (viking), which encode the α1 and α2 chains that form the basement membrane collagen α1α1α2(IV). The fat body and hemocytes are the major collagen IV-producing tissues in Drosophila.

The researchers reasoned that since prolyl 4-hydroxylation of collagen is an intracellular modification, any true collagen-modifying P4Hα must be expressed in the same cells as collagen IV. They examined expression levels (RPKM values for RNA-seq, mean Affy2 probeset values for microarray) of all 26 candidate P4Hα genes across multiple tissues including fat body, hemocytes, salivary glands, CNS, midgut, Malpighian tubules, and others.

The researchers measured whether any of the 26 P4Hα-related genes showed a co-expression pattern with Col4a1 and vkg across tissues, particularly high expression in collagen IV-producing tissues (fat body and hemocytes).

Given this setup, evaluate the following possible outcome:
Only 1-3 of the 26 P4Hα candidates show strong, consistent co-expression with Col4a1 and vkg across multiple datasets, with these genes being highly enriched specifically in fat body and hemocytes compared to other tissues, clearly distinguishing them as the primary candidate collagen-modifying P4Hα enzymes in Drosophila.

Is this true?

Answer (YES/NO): YES